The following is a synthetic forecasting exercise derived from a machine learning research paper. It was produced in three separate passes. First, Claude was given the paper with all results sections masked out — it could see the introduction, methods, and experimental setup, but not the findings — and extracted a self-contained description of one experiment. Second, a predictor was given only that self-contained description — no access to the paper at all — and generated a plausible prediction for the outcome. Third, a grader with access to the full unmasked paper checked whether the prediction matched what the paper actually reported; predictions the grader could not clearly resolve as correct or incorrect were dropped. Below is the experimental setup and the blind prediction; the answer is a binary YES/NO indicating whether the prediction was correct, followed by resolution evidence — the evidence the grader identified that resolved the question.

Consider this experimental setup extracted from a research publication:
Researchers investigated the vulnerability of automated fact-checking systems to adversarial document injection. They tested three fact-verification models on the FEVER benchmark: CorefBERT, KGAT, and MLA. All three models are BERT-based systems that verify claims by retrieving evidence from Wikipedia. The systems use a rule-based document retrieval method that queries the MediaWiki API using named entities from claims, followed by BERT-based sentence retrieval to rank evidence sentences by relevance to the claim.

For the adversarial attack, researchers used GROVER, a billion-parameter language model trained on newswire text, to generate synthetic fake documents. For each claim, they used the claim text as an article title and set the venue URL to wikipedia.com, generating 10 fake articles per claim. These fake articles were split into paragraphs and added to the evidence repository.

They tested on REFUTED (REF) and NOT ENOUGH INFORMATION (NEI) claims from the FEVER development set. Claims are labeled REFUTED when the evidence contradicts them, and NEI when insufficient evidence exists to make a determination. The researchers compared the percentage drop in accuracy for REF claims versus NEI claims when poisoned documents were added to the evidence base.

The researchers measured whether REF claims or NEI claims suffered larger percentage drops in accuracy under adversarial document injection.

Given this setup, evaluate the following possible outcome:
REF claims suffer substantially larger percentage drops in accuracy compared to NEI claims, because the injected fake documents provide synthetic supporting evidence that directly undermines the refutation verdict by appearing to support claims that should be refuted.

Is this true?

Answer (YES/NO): NO